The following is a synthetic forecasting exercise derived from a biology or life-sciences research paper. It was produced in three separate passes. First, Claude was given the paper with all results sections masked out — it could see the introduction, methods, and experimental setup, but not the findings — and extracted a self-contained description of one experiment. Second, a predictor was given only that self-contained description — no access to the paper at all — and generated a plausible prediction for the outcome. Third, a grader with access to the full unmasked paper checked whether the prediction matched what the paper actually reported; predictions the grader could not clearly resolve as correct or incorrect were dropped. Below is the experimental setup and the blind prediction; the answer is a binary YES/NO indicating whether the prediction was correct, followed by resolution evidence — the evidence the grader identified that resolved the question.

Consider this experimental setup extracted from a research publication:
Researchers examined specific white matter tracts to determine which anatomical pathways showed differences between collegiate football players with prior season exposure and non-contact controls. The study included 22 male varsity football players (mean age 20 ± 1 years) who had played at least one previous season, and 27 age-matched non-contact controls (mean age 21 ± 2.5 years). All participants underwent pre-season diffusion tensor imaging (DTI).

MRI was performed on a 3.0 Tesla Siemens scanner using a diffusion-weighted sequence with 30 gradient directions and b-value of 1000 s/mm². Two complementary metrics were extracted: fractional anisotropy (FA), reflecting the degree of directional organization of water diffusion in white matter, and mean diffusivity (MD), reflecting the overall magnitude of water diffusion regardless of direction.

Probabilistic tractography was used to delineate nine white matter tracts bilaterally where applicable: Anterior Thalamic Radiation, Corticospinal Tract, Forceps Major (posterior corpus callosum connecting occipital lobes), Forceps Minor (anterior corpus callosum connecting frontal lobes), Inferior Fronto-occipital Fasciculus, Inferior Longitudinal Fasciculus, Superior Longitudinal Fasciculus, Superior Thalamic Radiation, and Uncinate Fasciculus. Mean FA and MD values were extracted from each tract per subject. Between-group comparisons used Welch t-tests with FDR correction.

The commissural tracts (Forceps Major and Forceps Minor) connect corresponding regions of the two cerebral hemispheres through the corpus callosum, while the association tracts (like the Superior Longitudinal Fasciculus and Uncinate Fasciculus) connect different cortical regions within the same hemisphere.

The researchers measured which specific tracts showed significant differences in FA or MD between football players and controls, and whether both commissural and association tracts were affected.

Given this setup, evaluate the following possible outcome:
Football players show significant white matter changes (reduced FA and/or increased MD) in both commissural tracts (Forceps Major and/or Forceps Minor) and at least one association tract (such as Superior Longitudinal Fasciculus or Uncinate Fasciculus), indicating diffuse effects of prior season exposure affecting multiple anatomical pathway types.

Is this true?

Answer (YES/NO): NO